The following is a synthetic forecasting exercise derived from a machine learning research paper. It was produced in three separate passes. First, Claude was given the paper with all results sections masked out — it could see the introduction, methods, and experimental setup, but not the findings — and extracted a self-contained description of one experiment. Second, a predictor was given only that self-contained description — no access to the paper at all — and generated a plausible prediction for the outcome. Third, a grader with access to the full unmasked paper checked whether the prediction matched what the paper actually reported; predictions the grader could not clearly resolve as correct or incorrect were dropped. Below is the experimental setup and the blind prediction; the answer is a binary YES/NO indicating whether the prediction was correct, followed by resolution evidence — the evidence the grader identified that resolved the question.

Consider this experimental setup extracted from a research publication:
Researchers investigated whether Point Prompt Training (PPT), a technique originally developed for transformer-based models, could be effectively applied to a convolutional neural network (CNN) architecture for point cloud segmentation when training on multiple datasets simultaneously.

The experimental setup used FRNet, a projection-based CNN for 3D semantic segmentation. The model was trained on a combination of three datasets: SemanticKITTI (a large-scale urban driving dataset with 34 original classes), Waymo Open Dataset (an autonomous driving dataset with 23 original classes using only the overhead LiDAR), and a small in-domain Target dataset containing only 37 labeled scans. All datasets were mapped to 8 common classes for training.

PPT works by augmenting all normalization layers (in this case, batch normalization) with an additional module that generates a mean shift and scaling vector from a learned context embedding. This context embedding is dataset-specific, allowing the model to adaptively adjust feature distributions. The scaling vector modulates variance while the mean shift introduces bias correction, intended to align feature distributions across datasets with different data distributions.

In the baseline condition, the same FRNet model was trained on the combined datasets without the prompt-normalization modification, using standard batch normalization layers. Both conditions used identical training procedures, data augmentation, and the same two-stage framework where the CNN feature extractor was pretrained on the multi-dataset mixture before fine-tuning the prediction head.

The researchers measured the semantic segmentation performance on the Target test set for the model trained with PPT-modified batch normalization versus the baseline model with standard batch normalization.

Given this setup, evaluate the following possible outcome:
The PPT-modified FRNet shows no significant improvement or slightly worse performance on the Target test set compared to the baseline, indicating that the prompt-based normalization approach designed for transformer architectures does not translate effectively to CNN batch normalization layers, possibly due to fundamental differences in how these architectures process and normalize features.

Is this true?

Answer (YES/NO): NO